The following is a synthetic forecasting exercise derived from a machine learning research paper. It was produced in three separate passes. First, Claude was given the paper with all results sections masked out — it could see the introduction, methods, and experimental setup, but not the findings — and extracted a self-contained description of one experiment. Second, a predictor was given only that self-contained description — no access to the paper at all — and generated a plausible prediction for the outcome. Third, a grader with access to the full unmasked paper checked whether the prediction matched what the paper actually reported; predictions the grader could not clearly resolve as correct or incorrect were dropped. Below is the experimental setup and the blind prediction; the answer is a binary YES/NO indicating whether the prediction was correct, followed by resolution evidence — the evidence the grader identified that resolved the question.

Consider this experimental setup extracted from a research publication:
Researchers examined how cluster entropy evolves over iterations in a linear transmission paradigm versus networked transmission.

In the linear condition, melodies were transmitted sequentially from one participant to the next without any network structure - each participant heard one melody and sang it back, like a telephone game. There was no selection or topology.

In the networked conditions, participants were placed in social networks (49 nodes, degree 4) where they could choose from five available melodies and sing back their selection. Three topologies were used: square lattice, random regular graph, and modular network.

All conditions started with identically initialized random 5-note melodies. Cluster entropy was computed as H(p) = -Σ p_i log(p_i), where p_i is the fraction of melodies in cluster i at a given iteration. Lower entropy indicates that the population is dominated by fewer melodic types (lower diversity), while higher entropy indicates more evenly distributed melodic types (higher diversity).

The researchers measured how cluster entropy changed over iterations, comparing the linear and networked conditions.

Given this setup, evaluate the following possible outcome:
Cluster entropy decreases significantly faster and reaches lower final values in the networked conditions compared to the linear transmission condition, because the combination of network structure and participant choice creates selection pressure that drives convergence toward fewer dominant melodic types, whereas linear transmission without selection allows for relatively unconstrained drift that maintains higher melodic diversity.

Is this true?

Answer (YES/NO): YES